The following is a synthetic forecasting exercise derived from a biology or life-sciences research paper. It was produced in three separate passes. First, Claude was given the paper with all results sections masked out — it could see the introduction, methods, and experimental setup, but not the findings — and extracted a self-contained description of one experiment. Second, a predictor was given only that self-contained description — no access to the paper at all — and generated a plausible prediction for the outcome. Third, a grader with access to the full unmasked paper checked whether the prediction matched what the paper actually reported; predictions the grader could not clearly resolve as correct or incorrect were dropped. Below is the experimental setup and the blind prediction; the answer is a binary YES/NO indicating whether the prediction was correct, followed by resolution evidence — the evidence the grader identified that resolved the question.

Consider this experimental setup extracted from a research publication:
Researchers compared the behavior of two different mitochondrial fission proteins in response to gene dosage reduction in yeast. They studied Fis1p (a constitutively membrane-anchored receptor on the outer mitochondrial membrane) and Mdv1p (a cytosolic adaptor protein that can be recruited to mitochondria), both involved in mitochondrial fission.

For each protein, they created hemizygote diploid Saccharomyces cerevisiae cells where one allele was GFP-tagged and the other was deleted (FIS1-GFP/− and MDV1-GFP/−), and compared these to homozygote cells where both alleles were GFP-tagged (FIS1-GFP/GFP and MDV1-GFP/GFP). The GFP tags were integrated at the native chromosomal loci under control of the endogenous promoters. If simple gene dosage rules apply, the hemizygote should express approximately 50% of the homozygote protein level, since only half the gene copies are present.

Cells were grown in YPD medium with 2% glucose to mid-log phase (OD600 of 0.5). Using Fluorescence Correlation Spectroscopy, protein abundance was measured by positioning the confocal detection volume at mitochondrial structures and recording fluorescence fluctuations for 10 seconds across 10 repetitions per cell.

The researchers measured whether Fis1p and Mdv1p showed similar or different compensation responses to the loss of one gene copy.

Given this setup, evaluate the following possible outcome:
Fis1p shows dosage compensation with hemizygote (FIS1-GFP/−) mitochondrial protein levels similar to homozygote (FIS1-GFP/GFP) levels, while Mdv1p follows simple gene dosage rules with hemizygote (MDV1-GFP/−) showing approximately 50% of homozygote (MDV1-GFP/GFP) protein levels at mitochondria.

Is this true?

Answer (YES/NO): NO